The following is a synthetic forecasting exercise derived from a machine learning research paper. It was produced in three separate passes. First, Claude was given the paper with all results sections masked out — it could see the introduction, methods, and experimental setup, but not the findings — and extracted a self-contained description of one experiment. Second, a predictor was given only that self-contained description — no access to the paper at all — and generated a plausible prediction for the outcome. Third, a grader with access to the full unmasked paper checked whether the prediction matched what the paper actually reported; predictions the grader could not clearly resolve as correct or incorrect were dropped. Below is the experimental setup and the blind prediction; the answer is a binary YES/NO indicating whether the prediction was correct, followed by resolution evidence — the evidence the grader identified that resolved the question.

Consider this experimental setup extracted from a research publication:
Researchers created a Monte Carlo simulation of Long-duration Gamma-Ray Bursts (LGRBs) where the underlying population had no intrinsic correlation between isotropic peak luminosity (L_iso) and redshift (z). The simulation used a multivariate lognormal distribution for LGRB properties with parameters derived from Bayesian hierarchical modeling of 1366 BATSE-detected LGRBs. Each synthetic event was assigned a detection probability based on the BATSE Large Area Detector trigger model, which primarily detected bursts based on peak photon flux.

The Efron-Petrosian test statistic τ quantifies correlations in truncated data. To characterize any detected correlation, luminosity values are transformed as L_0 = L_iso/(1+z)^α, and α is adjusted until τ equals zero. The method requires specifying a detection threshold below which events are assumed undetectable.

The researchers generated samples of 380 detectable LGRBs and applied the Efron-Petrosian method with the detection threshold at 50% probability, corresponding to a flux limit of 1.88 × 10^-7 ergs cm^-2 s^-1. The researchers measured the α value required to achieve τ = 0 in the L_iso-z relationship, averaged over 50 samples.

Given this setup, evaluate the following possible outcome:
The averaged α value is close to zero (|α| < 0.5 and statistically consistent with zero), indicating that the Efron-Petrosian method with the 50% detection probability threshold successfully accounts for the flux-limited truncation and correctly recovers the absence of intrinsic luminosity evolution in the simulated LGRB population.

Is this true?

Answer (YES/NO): YES